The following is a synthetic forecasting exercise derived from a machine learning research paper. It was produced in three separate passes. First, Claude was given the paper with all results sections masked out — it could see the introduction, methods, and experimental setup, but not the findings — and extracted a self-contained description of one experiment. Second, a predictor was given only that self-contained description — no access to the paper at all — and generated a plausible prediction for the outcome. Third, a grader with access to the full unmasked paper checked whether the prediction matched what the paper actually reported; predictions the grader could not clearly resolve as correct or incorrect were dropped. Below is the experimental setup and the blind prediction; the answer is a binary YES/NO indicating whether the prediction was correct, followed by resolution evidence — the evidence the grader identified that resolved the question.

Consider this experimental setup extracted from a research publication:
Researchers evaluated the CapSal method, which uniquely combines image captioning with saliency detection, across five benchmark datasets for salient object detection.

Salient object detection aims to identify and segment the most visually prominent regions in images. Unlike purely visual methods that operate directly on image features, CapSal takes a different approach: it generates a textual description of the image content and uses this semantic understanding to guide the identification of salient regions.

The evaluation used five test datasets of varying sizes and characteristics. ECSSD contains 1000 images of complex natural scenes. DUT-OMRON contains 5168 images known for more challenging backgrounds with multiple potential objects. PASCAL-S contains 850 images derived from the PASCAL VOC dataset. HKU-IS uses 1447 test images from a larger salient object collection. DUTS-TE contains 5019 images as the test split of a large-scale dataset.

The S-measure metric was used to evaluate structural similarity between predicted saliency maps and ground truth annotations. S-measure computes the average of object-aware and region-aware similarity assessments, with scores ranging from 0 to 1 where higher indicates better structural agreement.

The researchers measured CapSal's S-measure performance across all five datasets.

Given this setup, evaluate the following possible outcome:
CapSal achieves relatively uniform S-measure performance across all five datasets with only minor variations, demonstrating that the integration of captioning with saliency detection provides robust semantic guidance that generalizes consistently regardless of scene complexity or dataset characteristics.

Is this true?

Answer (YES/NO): NO